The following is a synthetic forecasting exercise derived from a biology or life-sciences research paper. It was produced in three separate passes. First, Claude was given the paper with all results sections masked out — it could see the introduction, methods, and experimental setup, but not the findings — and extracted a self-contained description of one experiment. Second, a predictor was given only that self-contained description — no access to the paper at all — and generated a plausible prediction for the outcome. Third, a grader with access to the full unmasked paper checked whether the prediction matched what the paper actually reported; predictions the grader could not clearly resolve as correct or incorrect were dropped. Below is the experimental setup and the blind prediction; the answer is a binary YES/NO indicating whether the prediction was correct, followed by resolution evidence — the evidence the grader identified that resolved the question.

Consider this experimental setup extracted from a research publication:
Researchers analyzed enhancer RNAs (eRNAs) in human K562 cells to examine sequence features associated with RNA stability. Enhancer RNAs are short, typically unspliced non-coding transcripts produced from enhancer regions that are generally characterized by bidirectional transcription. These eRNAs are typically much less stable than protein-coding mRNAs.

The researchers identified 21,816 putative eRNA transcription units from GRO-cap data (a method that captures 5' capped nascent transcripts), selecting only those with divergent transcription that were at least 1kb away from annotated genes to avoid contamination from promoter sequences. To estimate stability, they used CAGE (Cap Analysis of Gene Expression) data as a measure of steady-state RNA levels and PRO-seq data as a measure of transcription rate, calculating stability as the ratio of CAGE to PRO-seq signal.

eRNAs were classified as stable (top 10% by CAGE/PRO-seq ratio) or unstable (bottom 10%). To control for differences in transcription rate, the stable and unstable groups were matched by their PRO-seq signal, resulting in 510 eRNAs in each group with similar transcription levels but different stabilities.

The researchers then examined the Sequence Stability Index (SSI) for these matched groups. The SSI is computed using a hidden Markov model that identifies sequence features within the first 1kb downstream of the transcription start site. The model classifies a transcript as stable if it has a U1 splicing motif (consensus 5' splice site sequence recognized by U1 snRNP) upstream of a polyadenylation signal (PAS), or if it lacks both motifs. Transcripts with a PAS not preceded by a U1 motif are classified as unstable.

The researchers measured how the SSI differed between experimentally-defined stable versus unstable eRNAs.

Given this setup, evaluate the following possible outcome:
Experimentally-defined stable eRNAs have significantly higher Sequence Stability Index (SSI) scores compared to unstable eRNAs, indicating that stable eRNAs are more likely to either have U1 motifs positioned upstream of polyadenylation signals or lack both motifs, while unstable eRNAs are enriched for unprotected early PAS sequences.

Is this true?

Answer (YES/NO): YES